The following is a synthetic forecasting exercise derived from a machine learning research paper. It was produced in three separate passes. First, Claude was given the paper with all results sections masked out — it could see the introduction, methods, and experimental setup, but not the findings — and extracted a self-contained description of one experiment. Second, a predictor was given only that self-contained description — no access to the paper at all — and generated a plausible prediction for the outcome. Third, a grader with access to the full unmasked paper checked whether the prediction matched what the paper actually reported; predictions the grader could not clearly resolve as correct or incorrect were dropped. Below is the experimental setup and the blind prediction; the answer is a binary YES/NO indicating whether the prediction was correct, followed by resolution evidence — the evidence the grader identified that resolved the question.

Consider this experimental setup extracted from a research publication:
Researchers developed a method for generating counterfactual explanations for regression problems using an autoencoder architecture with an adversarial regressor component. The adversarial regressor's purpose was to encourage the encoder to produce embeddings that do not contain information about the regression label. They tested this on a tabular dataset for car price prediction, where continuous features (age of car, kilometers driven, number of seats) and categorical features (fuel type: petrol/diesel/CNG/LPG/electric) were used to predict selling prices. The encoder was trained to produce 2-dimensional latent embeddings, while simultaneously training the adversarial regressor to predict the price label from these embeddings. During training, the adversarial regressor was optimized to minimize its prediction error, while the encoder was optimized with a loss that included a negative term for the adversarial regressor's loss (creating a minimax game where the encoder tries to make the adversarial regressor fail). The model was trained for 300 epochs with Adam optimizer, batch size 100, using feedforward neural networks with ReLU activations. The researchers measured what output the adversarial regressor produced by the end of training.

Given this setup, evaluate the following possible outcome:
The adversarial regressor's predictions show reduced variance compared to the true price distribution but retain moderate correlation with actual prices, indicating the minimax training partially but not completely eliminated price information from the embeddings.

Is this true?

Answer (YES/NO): NO